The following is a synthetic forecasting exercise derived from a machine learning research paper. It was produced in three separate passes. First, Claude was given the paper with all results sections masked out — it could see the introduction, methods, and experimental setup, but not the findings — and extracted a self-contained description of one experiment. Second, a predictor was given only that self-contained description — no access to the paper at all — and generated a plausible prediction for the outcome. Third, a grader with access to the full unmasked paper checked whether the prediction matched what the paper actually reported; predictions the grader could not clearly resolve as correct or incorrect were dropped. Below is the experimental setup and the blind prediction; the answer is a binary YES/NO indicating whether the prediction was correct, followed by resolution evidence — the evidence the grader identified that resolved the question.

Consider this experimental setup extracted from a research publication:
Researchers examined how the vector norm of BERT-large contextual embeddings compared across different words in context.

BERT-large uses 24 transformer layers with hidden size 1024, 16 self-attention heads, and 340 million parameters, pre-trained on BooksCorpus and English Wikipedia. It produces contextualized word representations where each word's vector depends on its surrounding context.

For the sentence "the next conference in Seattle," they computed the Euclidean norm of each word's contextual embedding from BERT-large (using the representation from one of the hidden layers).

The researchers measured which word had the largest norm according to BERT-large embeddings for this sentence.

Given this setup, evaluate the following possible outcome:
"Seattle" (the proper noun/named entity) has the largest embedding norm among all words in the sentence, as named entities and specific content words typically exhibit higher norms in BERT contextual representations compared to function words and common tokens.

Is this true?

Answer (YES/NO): NO